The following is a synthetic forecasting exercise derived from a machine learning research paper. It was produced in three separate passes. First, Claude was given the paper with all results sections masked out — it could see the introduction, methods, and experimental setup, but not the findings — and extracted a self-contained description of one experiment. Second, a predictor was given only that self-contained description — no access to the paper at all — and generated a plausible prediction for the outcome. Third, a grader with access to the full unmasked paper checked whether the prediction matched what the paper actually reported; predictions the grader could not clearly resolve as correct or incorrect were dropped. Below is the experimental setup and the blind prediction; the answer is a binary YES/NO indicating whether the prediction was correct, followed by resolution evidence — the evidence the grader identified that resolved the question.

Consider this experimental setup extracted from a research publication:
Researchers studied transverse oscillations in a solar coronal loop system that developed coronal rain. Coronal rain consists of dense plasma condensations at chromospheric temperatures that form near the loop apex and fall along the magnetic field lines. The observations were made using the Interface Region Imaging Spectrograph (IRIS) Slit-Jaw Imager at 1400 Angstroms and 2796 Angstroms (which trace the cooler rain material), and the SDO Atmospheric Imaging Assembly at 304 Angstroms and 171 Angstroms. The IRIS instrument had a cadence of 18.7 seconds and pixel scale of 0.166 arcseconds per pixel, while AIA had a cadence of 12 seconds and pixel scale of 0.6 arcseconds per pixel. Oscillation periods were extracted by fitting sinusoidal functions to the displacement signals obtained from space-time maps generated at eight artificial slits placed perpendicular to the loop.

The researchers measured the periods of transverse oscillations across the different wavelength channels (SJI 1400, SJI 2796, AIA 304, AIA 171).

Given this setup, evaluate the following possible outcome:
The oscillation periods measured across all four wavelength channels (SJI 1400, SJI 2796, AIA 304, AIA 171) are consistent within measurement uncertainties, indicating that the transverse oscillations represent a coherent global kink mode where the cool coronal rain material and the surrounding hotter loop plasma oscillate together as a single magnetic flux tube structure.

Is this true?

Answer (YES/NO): NO